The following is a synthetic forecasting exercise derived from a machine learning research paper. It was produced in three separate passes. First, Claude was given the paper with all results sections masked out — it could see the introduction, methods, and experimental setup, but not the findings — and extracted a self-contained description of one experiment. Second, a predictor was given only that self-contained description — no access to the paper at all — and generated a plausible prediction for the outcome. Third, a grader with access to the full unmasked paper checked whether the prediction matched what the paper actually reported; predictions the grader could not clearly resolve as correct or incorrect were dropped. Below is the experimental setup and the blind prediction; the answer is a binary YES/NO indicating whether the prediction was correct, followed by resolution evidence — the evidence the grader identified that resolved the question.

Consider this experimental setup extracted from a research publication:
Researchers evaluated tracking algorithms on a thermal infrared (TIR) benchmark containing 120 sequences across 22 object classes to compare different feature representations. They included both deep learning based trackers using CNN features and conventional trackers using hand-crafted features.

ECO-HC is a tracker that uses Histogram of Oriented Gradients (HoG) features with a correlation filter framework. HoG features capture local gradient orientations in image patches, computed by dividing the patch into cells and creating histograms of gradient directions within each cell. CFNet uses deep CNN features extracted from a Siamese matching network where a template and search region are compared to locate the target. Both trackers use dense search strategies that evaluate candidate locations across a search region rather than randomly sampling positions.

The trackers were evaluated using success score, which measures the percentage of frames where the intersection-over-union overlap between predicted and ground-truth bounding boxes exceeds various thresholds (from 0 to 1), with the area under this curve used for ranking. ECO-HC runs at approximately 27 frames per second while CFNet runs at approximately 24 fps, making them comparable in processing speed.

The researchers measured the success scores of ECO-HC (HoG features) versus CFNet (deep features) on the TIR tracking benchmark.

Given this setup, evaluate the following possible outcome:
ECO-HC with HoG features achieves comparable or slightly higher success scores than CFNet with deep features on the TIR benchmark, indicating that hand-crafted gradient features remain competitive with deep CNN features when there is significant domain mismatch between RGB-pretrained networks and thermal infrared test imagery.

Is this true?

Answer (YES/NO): NO